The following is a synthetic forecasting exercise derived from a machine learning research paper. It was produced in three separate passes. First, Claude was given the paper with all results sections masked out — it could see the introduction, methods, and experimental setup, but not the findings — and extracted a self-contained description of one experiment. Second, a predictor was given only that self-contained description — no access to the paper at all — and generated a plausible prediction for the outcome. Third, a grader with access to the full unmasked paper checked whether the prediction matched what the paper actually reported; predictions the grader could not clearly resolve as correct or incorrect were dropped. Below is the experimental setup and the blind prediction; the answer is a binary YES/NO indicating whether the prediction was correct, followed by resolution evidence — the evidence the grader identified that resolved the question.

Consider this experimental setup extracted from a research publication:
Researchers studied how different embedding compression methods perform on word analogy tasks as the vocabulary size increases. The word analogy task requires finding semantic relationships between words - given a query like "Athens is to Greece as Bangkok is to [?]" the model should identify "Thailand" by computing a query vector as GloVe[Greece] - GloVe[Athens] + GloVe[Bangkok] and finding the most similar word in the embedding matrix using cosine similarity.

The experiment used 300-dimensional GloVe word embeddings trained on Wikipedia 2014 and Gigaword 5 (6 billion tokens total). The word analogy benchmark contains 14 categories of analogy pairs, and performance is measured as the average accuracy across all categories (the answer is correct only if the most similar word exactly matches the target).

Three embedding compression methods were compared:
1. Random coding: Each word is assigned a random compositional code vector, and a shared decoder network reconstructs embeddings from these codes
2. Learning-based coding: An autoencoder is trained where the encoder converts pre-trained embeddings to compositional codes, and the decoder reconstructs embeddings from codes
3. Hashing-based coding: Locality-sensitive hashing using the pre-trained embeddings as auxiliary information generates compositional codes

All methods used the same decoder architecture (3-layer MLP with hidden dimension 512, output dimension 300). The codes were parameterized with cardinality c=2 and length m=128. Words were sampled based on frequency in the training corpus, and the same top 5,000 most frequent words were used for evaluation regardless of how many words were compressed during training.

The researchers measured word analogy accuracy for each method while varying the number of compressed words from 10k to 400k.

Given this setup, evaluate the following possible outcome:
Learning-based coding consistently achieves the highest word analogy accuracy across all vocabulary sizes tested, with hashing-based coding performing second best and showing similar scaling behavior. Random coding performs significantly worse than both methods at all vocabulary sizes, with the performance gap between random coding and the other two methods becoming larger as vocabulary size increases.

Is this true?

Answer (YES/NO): NO